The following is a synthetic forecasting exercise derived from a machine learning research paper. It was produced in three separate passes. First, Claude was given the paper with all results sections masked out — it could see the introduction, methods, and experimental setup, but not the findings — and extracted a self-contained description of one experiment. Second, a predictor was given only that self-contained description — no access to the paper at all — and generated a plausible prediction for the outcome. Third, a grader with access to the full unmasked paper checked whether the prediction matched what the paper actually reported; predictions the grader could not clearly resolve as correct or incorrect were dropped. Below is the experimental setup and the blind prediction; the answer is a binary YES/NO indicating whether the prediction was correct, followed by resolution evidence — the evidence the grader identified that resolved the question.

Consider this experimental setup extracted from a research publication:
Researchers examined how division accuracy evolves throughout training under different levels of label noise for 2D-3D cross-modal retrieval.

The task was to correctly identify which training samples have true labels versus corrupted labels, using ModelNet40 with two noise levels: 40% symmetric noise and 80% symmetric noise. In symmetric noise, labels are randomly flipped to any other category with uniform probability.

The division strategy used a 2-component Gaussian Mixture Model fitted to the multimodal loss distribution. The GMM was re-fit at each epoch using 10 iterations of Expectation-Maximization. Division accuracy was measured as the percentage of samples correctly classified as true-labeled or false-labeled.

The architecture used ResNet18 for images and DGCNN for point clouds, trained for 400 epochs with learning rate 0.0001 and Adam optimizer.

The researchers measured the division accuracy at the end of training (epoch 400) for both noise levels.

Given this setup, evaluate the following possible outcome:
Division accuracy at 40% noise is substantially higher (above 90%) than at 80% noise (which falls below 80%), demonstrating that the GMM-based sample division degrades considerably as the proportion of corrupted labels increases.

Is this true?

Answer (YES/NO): NO